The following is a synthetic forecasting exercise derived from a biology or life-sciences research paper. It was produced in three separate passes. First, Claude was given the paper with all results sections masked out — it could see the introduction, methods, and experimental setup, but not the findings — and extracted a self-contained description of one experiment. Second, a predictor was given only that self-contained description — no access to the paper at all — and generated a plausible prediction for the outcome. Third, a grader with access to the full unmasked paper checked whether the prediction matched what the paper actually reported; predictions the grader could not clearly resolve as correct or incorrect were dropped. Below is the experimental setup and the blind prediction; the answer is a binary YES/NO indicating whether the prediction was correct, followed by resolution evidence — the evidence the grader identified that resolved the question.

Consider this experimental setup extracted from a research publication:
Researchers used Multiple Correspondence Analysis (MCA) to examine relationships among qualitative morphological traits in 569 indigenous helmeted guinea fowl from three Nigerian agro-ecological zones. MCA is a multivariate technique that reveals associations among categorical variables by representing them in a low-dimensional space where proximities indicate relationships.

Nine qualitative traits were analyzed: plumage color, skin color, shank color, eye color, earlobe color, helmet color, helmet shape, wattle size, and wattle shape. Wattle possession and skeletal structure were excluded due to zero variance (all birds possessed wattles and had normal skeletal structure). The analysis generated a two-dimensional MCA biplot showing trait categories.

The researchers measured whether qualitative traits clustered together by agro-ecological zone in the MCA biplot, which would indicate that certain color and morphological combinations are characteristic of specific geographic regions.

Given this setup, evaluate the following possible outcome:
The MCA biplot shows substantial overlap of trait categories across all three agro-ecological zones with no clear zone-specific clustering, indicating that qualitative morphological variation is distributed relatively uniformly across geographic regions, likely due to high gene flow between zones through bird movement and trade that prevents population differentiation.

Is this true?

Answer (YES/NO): NO